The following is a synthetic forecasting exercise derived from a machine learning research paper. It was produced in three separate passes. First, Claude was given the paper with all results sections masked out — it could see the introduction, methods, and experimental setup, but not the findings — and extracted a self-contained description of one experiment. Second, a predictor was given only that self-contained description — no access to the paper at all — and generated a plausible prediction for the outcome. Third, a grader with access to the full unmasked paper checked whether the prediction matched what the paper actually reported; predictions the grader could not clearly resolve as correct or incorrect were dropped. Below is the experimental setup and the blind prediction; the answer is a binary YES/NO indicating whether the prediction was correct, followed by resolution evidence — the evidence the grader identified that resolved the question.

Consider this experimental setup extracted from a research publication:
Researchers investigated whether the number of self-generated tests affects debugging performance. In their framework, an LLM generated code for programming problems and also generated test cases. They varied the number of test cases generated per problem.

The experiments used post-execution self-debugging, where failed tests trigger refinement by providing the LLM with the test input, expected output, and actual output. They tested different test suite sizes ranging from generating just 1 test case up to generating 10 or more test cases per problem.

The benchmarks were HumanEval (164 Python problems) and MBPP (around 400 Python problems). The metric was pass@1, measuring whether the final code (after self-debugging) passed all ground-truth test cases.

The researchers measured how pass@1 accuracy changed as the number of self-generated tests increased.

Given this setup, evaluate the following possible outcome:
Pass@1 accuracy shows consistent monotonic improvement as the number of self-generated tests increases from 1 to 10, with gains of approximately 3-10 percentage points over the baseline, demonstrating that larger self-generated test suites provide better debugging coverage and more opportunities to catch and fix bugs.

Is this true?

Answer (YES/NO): NO